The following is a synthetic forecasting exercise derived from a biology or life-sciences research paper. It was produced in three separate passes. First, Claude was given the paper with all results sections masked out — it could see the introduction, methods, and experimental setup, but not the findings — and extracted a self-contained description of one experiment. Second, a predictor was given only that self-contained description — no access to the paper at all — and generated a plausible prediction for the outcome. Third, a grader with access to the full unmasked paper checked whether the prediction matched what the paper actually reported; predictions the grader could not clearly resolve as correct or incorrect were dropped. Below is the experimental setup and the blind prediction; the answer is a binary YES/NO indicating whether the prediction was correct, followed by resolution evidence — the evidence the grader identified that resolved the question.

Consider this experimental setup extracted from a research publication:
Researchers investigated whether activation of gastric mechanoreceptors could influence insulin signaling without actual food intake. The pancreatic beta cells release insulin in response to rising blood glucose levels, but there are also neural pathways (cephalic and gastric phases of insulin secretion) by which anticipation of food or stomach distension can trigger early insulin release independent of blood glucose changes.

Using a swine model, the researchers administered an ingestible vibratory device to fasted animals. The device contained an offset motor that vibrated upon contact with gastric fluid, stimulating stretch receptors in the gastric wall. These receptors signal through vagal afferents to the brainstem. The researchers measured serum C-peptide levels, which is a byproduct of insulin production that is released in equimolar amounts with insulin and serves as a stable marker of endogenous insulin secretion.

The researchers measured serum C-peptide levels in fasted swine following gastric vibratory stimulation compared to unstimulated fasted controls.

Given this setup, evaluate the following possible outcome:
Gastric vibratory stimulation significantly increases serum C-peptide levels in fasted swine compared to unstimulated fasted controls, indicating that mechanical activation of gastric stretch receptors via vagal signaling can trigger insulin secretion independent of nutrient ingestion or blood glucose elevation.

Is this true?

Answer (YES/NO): YES